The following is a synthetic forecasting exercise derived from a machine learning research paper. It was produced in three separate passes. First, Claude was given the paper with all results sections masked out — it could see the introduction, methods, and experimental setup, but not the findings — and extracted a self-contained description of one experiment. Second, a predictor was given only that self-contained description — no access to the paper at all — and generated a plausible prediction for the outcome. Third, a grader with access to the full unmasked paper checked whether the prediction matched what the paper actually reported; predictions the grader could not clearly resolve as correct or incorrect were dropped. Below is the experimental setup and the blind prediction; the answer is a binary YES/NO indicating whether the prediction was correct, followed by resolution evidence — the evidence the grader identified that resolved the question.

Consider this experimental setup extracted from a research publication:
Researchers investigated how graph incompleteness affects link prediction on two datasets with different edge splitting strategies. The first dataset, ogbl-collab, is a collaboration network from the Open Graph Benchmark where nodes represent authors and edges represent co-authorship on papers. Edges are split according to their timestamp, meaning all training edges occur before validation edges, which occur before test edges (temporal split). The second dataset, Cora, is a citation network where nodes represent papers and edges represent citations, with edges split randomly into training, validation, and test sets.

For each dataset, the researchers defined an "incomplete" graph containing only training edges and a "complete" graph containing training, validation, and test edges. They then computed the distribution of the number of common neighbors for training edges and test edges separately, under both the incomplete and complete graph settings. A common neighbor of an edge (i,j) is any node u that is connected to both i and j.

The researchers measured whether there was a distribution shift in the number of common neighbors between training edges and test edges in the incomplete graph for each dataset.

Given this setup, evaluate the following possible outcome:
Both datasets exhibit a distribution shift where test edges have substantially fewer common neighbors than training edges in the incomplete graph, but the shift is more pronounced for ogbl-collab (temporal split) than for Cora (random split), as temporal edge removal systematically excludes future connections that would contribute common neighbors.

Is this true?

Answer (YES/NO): NO